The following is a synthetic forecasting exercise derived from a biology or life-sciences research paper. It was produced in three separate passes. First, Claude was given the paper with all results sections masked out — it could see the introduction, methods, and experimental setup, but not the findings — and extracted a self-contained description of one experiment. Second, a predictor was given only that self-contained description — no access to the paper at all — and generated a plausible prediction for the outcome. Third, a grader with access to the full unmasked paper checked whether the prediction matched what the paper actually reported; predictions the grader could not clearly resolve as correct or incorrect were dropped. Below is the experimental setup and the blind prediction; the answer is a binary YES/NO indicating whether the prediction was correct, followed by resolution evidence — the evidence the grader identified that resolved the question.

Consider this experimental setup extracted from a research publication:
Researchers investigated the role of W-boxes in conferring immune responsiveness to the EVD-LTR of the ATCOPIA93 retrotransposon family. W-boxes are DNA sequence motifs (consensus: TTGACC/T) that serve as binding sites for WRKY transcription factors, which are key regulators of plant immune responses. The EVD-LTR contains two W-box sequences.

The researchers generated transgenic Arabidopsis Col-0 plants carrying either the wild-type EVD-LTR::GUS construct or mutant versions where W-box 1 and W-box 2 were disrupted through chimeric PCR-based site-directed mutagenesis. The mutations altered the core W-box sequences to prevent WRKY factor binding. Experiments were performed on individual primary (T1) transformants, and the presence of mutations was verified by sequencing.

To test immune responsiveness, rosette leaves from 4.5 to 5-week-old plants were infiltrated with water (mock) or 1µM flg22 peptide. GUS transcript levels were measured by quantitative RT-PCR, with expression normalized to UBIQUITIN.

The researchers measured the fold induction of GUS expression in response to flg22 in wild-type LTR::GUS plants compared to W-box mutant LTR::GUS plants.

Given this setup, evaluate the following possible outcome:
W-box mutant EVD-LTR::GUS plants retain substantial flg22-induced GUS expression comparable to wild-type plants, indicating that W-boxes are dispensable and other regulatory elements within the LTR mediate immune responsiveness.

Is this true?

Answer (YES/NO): NO